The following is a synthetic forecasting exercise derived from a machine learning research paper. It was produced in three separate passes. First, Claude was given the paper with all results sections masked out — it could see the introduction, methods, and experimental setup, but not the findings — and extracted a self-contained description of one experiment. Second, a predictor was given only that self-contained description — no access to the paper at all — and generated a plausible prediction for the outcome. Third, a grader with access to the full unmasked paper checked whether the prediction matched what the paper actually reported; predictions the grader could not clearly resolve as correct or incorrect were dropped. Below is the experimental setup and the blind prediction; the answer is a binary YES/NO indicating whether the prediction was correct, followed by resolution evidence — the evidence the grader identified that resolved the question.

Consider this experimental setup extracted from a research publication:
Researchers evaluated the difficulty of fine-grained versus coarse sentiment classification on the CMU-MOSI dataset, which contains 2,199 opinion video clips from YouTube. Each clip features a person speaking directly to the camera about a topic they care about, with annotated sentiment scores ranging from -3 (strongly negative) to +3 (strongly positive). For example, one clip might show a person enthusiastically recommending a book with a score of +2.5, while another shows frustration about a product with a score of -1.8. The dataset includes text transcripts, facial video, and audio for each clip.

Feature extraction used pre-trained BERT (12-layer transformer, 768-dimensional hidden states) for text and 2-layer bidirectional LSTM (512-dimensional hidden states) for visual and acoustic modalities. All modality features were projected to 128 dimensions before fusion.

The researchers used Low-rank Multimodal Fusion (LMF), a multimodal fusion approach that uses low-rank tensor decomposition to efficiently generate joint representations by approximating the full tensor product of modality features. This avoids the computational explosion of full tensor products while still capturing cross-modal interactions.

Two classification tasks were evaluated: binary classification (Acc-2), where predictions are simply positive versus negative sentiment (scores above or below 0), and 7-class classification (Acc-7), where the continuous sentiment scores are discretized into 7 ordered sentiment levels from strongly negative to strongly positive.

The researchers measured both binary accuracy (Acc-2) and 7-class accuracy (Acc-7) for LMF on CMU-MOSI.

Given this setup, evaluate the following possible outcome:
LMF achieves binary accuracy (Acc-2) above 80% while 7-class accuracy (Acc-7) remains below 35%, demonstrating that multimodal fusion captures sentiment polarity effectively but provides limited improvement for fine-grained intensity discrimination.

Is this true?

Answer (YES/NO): YES